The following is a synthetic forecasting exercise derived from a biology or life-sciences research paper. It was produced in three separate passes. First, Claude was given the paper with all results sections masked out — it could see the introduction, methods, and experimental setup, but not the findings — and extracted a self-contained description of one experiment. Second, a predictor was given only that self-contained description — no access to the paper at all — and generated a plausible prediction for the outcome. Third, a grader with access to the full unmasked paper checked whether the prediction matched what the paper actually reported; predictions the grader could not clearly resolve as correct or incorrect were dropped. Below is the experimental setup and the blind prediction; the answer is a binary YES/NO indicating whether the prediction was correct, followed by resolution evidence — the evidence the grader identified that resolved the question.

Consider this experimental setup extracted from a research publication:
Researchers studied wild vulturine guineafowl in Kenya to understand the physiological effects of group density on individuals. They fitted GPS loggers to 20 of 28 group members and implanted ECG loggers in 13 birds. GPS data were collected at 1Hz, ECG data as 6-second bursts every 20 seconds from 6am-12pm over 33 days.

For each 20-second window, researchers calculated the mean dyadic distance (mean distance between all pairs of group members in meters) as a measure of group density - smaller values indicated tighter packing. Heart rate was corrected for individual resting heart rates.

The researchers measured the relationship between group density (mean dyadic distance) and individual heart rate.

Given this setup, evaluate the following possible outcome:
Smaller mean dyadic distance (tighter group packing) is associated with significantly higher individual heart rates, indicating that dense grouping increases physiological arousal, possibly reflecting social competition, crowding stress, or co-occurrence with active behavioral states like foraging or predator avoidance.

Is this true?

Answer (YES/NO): YES